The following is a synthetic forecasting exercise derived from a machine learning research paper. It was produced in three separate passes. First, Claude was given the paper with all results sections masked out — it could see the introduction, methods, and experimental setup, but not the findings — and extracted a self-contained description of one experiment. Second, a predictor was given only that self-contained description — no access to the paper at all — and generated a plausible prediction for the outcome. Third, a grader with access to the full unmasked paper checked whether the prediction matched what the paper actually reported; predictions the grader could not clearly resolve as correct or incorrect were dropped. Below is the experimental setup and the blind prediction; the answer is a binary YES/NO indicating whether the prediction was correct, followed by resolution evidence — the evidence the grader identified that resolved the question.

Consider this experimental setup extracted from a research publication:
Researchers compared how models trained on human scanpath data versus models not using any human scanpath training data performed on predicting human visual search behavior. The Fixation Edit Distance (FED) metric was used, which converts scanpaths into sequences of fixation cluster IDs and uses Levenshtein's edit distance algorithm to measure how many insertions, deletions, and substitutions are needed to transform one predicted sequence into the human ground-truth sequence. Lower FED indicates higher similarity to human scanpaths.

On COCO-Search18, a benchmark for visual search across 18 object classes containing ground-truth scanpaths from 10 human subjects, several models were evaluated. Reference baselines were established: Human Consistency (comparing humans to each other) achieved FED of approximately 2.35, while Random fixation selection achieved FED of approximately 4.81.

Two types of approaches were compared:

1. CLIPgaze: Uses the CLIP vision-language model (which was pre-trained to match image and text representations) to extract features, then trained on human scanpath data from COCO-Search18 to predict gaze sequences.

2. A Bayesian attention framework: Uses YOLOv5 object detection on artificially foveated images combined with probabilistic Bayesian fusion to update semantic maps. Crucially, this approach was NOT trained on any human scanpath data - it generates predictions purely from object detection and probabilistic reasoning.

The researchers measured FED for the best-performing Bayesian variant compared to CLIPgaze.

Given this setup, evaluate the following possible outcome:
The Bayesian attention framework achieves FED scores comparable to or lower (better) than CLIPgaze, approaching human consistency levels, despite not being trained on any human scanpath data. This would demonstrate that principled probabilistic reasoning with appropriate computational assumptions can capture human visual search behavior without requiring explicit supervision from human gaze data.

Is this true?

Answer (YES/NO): NO